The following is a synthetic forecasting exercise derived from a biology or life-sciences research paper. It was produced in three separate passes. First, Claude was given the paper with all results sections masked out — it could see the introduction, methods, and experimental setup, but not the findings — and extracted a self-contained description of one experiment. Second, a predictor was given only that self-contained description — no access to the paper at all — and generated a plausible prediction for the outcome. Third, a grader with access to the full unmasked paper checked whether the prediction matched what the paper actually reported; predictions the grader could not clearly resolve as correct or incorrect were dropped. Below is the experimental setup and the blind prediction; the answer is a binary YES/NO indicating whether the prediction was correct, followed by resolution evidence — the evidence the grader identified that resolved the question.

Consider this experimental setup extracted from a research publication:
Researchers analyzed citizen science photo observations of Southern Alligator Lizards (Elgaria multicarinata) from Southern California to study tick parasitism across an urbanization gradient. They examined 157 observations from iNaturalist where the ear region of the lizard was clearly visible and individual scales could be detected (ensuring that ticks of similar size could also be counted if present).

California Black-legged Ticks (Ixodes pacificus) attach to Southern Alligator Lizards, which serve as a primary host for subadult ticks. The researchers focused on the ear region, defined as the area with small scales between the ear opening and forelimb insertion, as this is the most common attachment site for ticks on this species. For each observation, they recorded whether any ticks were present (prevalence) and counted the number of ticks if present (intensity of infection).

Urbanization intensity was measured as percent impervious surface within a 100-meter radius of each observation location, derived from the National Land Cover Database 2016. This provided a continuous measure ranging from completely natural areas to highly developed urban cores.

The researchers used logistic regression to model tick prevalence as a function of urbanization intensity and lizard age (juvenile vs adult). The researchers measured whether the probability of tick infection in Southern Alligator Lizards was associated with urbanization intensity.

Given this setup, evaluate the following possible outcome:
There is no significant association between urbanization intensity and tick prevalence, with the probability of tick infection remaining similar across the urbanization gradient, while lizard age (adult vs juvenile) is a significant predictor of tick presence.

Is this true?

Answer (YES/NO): NO